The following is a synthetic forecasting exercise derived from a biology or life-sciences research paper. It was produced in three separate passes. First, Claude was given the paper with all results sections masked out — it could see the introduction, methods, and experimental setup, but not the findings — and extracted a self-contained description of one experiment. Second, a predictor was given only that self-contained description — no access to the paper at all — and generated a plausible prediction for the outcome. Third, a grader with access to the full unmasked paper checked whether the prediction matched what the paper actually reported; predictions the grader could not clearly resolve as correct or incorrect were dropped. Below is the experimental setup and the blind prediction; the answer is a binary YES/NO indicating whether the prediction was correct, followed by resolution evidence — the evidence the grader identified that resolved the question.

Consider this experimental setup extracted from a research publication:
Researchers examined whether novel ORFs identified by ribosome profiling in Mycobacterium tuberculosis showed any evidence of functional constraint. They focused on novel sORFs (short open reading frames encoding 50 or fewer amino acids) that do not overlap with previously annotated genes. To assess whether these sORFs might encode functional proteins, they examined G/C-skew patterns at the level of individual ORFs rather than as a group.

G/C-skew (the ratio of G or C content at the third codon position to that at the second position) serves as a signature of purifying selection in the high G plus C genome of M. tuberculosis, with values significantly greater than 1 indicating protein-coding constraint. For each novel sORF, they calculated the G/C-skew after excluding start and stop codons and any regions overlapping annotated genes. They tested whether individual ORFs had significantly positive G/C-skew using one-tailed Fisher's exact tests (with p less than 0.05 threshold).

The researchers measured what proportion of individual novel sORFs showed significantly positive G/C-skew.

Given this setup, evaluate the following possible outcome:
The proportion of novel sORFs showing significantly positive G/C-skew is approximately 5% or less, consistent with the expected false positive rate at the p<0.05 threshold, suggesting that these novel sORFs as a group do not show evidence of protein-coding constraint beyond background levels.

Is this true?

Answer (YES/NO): NO